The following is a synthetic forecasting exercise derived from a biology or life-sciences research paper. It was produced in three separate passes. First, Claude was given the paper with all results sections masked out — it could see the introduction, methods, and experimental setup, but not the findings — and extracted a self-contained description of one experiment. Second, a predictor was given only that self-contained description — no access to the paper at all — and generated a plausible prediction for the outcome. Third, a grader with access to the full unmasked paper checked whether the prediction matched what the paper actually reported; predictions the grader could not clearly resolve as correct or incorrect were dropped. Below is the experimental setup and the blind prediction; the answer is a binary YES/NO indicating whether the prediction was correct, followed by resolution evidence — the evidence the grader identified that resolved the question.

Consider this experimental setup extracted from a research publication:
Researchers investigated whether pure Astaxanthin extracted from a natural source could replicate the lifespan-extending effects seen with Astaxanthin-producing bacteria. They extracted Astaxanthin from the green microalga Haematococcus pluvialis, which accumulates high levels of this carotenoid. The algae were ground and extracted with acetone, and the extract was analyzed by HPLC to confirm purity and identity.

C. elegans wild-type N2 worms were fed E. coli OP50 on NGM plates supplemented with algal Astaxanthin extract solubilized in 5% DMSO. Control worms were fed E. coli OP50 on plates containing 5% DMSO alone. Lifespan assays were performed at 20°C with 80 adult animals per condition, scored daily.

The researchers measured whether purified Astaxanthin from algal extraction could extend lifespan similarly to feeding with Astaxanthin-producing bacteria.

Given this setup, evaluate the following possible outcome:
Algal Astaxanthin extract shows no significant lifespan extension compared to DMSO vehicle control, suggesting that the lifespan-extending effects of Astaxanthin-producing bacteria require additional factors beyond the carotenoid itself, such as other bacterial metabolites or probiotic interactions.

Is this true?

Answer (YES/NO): NO